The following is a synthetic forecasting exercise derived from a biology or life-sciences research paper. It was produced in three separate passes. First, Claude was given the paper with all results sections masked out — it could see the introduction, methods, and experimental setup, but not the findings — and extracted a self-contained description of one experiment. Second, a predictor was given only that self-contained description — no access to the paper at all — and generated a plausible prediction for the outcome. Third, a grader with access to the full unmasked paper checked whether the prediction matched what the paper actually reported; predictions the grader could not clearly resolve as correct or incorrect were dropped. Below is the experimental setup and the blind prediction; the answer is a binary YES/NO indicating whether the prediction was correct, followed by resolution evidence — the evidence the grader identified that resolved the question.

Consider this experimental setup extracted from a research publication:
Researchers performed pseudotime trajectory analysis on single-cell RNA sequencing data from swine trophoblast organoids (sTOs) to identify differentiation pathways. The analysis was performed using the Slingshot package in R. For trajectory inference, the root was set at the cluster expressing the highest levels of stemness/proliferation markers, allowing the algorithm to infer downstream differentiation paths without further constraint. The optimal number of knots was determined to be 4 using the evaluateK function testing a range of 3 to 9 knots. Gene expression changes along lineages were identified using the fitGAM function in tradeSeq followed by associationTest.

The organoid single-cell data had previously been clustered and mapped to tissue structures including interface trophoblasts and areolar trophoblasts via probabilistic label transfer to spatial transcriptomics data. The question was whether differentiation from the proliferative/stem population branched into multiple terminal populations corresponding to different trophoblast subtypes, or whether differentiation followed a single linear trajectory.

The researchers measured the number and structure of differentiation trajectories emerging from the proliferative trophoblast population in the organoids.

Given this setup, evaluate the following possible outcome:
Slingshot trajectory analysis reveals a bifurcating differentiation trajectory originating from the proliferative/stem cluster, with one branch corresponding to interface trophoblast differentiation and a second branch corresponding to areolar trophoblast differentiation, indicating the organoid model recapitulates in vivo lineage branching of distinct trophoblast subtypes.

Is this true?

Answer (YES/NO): NO